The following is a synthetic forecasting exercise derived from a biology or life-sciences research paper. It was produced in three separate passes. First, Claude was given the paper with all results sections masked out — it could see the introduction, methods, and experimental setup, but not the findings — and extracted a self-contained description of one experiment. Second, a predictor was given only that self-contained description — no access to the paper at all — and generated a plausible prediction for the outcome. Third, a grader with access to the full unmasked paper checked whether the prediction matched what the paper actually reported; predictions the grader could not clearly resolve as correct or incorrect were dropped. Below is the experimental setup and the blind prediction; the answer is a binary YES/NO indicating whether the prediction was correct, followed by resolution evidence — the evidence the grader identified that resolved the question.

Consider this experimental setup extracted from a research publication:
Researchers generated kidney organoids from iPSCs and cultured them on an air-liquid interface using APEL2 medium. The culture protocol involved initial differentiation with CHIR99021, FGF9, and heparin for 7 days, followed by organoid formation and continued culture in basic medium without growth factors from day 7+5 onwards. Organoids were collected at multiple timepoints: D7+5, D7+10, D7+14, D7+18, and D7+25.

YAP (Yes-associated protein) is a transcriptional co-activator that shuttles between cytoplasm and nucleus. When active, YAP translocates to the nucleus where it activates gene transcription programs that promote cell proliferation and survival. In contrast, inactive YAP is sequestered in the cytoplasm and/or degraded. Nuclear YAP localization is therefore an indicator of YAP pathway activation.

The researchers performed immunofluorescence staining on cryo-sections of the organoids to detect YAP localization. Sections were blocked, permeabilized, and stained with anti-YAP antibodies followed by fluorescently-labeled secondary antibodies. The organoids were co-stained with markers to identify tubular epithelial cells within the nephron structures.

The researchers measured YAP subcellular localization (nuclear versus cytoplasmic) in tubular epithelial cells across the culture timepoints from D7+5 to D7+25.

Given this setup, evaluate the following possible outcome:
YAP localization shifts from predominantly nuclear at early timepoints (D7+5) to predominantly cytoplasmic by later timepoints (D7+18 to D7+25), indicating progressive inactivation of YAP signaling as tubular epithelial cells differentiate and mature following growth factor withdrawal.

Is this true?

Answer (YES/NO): NO